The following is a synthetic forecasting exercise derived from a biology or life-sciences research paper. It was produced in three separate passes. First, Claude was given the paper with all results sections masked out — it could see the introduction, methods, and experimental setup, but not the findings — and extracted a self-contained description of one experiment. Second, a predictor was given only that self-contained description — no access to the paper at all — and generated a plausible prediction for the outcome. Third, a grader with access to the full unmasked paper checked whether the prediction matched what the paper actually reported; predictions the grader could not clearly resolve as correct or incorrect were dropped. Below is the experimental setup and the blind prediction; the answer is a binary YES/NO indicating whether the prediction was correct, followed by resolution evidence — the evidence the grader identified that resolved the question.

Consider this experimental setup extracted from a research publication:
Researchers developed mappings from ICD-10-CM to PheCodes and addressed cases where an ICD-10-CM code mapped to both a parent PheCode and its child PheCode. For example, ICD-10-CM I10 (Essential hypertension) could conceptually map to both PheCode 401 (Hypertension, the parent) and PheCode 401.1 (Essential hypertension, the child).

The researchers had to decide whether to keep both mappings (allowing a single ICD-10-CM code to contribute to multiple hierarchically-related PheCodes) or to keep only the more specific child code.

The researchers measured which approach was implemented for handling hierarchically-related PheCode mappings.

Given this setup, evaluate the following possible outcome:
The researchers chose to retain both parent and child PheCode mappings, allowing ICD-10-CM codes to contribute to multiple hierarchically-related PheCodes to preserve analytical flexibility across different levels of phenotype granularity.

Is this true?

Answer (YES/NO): NO